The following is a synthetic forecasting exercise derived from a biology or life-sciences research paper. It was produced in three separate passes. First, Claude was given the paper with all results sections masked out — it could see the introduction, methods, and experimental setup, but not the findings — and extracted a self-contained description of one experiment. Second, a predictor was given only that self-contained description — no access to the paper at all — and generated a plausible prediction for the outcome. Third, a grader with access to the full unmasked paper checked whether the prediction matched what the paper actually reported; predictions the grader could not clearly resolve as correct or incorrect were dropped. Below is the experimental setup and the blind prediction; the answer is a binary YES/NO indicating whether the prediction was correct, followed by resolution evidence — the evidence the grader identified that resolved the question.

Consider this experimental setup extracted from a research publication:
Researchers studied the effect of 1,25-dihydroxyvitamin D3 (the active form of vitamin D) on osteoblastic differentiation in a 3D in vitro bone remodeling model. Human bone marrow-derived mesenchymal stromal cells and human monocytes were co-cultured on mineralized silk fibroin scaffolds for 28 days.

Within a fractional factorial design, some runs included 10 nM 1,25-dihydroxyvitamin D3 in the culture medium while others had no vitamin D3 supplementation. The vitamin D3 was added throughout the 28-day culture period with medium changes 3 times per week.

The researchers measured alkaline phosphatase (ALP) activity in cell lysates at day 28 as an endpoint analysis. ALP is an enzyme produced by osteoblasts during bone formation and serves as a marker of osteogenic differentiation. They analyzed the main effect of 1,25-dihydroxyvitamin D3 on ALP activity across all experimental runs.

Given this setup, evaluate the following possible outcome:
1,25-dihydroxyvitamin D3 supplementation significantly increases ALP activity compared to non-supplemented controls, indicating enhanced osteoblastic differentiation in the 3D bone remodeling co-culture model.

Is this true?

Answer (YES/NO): NO